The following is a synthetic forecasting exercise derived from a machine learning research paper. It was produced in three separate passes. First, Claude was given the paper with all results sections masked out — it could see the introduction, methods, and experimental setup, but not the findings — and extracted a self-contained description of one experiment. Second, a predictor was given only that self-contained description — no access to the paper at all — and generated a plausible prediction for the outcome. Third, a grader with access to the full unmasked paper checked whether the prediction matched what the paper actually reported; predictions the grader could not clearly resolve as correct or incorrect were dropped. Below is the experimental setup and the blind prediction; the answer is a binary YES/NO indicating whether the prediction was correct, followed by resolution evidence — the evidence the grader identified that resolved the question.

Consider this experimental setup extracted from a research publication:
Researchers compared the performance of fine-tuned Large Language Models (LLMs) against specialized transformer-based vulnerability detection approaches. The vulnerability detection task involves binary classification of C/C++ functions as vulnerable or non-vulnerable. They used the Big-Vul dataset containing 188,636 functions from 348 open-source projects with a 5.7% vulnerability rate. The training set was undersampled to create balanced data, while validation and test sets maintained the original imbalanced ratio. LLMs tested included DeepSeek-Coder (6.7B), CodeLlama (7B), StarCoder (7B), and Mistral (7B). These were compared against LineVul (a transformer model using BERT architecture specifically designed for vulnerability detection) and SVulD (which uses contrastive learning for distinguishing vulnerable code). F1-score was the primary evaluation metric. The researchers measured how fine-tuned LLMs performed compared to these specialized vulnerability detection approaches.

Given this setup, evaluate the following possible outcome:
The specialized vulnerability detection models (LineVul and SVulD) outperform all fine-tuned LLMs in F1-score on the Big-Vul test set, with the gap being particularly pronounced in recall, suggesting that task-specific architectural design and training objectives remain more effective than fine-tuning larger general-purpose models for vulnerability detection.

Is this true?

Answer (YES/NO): NO